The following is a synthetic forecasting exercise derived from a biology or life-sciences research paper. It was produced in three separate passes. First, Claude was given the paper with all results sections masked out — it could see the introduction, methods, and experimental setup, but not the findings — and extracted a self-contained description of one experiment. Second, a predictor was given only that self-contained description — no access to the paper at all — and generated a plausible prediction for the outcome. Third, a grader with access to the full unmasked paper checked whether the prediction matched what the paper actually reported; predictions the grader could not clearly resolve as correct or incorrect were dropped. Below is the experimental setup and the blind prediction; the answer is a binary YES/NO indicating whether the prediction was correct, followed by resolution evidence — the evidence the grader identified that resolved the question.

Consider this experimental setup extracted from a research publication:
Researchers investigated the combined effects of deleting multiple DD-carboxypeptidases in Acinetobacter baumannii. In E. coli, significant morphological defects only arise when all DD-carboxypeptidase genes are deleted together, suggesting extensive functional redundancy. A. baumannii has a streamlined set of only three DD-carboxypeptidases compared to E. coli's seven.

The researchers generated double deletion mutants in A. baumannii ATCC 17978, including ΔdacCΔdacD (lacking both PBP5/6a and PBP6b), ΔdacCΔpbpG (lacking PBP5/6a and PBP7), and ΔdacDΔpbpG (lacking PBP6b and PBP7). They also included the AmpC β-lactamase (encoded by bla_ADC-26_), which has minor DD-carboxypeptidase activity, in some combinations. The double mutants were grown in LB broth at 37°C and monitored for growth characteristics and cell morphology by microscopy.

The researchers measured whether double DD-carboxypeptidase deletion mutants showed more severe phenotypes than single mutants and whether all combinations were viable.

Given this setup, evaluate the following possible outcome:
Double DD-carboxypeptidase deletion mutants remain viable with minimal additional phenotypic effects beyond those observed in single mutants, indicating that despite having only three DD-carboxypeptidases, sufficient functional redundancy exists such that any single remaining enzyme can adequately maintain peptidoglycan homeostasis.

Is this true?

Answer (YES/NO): NO